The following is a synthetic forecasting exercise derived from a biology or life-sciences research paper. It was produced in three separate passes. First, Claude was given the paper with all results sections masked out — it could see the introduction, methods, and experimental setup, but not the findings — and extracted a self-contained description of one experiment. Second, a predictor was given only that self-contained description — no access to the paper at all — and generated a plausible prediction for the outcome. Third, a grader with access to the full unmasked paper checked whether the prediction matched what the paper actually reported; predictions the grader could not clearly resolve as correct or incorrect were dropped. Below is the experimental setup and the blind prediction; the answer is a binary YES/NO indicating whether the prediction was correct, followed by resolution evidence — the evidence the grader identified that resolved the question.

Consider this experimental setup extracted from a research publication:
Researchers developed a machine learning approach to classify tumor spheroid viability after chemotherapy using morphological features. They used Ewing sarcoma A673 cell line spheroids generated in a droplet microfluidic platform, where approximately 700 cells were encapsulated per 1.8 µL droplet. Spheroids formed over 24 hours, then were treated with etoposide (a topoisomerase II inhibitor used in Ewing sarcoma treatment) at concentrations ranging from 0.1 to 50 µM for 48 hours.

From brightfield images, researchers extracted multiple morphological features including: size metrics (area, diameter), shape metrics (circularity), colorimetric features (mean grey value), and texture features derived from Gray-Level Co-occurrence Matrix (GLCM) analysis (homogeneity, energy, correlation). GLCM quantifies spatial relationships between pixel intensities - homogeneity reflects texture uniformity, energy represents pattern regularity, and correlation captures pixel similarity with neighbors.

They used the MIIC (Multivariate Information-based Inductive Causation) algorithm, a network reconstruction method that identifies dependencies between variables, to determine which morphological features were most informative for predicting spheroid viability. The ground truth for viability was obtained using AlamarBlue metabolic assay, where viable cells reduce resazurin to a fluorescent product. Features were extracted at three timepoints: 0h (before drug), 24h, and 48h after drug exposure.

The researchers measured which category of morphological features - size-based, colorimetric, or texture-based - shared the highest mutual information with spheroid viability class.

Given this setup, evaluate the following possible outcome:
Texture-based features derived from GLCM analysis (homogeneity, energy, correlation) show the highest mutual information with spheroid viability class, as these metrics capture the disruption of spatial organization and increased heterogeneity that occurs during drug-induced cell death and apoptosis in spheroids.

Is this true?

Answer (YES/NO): NO